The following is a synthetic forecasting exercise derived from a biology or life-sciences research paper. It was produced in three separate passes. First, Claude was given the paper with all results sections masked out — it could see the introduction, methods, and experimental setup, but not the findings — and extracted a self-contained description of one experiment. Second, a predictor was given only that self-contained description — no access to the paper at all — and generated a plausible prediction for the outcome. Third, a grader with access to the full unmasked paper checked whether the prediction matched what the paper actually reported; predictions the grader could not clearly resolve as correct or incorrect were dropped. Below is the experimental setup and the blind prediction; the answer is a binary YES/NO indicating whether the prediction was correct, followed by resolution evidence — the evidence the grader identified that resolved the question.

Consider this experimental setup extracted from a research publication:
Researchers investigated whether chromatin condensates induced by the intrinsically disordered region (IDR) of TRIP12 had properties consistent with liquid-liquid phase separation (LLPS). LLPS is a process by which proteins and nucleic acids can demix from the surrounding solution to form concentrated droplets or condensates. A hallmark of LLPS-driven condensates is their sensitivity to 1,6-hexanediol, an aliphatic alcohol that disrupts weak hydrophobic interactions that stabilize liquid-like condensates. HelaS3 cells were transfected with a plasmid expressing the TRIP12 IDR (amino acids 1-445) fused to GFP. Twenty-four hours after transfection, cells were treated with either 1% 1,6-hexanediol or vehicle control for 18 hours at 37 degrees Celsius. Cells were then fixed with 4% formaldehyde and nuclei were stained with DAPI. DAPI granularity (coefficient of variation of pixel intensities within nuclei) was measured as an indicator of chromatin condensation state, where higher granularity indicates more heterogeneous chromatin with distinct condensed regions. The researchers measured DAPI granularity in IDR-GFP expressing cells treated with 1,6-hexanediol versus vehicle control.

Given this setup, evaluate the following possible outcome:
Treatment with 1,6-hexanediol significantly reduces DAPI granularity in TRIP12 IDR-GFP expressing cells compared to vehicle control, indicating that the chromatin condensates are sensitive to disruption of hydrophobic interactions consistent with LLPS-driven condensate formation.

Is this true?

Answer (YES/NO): NO